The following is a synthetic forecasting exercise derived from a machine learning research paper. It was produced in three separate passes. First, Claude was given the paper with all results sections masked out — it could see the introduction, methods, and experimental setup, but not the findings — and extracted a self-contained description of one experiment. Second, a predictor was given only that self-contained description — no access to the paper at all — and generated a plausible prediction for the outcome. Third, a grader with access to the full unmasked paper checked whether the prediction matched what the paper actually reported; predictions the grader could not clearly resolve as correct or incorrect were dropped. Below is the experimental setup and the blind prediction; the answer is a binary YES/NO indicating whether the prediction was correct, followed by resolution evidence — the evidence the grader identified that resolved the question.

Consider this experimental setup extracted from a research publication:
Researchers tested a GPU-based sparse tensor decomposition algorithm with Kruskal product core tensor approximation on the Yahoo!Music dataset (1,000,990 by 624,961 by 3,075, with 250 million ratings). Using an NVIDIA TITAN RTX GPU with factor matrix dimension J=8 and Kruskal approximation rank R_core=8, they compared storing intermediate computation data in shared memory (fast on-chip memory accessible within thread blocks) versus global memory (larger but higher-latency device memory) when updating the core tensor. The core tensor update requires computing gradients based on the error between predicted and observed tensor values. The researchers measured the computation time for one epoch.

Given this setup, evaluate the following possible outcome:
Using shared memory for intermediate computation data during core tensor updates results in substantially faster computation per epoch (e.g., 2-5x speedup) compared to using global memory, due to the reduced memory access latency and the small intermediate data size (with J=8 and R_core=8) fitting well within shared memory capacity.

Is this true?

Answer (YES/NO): NO